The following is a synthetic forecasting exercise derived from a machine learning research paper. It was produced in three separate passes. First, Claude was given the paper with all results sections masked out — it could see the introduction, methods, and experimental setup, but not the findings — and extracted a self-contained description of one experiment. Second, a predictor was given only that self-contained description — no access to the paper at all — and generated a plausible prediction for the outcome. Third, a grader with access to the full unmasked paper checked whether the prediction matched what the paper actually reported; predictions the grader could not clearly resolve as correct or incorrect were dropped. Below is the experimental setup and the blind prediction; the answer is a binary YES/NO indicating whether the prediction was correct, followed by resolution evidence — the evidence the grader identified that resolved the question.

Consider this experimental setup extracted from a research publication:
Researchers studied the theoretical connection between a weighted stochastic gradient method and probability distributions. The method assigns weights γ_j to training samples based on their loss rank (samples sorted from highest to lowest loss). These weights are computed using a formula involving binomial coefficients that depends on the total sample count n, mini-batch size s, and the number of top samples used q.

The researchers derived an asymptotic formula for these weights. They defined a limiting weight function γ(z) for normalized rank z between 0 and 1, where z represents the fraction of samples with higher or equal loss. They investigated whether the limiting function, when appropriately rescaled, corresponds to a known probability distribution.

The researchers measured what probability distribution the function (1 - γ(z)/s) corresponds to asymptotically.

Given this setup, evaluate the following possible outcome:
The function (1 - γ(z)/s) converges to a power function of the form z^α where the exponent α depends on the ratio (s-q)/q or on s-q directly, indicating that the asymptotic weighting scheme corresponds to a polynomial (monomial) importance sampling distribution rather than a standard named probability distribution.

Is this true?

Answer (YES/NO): NO